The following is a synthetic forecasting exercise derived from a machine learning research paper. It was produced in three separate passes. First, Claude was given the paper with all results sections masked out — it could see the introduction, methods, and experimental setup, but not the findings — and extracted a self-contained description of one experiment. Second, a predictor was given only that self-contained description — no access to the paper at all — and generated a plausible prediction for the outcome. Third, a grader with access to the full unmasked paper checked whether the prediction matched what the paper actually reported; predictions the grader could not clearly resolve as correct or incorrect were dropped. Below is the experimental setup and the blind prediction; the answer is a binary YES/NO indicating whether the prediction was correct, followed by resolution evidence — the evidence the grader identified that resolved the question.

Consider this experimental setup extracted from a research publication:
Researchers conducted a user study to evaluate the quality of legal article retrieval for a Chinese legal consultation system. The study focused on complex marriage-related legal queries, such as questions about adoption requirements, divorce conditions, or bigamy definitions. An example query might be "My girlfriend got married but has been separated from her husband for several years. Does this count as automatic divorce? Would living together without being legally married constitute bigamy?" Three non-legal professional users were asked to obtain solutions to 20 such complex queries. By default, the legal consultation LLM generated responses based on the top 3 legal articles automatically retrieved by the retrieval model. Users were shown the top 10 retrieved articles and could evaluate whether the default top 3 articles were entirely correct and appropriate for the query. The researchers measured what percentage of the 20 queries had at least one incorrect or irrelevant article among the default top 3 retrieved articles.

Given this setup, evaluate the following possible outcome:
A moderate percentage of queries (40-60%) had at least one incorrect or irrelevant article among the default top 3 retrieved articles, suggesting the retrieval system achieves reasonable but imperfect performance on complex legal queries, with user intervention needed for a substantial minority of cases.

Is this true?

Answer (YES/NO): NO